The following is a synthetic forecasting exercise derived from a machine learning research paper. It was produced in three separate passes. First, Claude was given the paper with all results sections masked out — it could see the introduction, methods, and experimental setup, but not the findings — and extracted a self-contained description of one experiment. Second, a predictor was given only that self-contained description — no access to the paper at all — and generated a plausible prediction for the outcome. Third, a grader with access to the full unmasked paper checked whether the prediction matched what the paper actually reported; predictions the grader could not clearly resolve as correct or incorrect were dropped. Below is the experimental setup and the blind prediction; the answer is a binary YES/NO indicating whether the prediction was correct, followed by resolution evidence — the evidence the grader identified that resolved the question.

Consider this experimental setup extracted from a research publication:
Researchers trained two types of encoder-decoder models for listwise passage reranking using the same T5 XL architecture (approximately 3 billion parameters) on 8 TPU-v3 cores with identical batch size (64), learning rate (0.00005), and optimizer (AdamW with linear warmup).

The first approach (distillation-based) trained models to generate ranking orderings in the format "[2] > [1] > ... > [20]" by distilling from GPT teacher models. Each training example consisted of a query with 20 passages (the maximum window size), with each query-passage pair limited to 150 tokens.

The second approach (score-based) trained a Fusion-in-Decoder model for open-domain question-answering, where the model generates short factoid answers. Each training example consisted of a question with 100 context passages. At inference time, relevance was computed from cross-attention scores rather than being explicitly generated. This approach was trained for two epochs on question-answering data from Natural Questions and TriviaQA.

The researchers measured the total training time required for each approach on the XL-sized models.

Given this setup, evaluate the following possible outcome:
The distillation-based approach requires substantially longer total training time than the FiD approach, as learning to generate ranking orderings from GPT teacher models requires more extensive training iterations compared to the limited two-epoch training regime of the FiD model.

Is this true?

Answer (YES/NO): NO